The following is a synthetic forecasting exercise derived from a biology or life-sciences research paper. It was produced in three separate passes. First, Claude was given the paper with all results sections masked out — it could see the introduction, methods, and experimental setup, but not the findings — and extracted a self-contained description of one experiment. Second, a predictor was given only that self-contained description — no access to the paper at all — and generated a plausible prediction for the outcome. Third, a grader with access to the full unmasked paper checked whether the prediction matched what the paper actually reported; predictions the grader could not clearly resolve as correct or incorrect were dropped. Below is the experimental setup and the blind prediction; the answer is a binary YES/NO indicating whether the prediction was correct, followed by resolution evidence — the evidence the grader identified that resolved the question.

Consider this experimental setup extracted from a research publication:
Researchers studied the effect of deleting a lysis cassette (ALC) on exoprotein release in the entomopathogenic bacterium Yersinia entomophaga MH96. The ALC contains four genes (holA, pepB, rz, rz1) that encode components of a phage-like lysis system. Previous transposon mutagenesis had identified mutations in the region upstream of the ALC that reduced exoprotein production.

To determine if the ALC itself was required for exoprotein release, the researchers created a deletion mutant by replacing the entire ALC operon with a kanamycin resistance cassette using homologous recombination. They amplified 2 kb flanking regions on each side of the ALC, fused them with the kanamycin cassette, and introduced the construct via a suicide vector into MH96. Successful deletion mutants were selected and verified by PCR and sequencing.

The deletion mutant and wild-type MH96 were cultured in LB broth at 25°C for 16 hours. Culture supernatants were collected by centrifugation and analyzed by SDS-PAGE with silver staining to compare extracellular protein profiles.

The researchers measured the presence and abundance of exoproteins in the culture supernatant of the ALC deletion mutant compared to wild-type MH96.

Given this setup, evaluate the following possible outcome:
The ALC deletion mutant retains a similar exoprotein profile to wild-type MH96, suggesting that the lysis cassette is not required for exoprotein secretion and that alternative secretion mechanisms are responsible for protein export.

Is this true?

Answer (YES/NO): NO